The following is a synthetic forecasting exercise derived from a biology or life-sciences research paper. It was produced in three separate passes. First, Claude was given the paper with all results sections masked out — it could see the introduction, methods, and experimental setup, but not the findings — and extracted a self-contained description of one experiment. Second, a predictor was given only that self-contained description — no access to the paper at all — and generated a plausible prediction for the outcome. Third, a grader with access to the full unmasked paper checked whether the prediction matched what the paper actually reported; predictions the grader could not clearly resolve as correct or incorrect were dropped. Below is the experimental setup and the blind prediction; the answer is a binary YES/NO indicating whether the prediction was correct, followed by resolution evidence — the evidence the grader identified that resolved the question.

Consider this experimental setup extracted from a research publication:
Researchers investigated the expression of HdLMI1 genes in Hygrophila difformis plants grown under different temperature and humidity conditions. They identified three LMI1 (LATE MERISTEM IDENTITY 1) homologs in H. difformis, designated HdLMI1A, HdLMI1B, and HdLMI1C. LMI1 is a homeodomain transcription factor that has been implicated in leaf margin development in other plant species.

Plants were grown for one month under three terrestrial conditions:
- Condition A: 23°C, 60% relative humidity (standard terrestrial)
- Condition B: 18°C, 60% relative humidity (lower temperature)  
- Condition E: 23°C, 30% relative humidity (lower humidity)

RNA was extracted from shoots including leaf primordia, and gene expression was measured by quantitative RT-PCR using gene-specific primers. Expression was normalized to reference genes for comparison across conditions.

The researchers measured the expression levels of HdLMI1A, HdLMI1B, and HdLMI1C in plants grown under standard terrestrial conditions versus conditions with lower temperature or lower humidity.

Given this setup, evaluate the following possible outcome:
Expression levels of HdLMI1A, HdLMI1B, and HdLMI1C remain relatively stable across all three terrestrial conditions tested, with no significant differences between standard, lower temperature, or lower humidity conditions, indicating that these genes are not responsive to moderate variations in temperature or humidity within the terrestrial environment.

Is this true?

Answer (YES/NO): NO